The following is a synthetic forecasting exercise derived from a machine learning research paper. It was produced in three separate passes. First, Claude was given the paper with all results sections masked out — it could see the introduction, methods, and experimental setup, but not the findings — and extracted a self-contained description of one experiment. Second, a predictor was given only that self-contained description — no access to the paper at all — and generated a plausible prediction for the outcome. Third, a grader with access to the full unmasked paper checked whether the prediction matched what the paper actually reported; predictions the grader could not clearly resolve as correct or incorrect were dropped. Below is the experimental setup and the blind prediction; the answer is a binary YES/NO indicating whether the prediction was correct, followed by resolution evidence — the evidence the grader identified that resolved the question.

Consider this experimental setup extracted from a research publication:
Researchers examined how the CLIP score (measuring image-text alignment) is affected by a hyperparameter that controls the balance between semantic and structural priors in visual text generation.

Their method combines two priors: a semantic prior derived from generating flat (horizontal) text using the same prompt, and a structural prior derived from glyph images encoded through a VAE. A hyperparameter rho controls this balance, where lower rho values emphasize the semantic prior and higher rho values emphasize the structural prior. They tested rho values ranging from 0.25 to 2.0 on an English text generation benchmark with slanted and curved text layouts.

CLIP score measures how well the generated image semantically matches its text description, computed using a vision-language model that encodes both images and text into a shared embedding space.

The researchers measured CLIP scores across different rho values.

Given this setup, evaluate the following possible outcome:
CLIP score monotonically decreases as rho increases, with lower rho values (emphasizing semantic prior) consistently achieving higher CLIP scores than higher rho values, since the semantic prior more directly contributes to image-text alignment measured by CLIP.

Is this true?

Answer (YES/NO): NO